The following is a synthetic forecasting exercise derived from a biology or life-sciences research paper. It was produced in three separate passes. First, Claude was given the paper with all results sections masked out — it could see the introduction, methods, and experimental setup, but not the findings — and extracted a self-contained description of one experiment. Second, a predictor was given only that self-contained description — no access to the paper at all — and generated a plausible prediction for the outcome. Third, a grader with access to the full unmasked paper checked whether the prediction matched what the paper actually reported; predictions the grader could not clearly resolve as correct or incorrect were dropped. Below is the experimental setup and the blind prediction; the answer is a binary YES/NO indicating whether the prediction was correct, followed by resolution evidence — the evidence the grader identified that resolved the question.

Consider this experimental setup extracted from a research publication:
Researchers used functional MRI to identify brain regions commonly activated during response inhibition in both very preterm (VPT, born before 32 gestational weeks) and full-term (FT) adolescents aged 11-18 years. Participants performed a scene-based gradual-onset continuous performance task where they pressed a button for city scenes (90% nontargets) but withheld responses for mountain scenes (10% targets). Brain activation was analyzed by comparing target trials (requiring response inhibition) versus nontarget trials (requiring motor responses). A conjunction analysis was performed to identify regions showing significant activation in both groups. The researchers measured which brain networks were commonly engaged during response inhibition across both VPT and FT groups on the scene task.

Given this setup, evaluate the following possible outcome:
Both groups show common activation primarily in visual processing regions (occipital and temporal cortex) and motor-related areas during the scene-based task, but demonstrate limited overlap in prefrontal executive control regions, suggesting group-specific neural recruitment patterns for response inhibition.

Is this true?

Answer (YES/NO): NO